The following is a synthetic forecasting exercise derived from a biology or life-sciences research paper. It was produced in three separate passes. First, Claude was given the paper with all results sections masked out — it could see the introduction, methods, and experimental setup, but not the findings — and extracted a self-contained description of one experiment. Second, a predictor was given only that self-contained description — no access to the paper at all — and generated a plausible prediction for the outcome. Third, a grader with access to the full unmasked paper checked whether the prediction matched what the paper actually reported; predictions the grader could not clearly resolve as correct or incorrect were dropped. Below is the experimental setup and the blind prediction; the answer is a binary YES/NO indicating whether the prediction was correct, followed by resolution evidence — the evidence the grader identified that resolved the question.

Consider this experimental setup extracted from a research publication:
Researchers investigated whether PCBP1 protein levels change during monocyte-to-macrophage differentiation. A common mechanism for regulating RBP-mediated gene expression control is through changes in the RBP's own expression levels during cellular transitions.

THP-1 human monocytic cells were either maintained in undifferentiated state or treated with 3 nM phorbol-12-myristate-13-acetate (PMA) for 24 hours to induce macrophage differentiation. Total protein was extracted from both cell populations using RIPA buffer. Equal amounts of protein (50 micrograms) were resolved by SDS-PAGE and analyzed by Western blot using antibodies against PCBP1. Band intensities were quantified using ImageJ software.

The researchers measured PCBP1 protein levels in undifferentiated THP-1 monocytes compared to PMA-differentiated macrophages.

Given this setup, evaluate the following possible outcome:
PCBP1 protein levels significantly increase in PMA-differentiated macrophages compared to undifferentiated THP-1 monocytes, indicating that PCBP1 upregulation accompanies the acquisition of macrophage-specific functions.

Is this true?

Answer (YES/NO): NO